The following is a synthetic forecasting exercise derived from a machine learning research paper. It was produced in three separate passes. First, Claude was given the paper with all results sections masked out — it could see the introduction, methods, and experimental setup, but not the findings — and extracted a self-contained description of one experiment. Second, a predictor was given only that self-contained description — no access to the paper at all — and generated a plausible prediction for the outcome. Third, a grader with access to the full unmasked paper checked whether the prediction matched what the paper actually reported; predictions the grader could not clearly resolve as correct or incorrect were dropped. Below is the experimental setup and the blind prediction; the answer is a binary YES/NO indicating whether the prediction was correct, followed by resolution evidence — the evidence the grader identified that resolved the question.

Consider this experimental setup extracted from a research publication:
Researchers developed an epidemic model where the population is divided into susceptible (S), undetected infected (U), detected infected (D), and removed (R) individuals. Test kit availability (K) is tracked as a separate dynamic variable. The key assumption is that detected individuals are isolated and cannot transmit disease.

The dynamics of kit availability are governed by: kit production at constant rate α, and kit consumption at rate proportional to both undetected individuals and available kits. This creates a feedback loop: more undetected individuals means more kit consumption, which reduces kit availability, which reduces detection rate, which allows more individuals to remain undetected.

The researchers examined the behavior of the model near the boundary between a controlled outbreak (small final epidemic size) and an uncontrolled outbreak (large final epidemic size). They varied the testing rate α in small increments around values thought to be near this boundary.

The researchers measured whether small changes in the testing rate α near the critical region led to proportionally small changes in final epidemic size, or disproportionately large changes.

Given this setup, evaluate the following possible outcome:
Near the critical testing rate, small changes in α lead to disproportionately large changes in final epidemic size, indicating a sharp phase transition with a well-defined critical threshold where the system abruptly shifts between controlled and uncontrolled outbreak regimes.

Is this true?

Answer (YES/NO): YES